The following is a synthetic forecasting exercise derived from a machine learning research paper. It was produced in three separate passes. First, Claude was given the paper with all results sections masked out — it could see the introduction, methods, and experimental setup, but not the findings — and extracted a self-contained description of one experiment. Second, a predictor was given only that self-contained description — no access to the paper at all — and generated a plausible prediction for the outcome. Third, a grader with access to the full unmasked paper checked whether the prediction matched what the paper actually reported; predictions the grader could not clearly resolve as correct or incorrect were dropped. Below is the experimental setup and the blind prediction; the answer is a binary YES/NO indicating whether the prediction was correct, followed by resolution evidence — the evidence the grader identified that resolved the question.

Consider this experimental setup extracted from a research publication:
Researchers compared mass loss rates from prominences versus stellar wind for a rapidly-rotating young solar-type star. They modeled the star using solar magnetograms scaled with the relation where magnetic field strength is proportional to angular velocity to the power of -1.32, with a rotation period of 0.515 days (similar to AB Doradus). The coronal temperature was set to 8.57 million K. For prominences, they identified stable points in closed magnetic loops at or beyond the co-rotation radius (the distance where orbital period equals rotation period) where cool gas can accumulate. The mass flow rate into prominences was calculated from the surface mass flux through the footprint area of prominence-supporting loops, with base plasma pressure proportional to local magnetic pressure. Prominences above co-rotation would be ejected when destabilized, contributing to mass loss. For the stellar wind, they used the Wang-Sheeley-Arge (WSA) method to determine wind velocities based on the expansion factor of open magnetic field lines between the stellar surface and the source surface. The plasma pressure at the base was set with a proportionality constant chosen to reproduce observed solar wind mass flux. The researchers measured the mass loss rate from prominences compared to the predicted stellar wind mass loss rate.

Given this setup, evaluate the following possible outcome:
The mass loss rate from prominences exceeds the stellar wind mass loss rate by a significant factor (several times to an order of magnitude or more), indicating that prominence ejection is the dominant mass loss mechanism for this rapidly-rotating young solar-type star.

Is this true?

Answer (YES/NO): NO